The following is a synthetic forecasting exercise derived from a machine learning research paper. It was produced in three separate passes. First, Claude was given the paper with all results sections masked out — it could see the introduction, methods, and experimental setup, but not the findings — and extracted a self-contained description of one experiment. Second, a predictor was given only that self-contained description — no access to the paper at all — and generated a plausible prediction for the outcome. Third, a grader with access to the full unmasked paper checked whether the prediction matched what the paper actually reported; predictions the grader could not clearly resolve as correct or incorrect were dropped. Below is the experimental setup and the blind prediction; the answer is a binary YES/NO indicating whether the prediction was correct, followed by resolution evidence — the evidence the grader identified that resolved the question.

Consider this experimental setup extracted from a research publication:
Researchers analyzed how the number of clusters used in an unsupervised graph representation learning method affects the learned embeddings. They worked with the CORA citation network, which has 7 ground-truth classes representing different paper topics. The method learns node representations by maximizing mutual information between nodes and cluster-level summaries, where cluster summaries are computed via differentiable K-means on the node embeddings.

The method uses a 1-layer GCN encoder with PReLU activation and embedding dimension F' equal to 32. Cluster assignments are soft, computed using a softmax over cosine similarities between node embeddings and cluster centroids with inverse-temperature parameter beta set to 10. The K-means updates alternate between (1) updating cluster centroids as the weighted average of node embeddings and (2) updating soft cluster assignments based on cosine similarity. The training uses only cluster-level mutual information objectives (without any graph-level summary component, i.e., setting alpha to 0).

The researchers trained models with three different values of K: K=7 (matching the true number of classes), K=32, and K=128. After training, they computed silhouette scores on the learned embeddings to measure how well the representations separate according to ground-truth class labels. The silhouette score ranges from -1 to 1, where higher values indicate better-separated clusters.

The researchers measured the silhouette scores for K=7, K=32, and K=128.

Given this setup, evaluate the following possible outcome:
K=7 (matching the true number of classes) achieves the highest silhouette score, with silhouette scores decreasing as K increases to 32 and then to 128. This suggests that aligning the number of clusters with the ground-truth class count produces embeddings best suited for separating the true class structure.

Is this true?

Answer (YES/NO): NO